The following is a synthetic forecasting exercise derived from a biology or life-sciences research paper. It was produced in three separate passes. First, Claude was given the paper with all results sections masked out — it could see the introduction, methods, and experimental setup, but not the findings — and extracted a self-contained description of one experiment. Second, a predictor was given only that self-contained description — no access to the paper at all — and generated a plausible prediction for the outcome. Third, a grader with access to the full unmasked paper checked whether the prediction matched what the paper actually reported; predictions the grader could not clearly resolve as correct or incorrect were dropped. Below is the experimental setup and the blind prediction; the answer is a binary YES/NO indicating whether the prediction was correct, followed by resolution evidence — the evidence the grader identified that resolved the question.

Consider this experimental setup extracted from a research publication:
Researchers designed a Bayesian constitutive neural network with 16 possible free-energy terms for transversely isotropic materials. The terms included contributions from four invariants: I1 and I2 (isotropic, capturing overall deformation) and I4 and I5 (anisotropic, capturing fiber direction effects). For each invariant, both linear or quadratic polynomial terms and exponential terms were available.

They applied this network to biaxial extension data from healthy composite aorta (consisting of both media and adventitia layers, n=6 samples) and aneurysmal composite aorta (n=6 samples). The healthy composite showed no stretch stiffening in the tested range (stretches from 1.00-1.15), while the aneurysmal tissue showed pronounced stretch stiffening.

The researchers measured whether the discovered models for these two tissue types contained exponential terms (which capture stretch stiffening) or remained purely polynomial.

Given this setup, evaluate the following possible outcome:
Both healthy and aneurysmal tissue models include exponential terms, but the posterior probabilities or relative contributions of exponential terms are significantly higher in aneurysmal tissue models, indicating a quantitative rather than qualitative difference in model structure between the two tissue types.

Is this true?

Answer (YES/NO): NO